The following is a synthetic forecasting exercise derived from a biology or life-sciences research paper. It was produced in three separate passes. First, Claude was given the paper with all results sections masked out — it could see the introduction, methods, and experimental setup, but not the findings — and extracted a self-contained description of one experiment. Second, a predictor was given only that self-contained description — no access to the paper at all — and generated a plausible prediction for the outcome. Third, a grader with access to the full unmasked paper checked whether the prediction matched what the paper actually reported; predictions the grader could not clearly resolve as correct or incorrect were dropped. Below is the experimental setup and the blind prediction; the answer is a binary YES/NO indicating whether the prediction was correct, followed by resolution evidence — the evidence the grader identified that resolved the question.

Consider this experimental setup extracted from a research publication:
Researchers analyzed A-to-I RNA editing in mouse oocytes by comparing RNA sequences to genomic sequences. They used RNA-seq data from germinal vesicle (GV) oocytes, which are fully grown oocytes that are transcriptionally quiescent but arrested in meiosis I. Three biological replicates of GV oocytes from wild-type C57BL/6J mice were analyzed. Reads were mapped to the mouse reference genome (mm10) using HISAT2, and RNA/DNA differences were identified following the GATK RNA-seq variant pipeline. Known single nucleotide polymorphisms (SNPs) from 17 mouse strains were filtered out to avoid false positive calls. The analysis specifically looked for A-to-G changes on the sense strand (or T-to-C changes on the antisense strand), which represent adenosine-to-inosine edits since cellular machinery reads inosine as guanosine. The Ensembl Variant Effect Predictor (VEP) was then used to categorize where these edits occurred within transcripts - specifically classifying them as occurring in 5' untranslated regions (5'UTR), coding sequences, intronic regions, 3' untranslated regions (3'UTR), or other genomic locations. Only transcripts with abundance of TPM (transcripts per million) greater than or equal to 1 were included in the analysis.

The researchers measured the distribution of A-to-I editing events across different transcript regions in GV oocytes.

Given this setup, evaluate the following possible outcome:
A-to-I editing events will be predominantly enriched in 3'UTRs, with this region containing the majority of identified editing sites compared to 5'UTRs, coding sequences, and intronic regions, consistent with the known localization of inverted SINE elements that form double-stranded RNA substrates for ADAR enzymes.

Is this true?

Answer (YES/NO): NO